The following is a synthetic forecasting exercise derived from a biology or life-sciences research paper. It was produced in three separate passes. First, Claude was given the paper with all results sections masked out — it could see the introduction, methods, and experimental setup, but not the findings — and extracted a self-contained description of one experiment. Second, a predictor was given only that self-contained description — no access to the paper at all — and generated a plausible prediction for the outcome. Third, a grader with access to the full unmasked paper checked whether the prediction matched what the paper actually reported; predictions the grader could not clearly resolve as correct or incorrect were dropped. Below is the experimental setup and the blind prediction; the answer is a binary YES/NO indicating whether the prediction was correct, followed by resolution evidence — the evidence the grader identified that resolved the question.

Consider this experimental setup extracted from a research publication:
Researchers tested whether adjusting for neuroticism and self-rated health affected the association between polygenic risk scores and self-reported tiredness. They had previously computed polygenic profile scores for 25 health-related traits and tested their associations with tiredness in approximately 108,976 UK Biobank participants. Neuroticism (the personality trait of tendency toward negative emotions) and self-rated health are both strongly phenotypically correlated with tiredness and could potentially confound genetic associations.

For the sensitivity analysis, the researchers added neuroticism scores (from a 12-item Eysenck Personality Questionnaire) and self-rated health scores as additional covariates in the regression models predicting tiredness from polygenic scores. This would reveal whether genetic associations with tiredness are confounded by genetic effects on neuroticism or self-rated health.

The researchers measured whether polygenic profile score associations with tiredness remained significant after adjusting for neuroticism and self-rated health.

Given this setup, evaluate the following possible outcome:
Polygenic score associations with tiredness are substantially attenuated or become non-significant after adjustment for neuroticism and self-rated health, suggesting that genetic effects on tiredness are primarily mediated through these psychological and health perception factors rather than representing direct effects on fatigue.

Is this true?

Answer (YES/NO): NO